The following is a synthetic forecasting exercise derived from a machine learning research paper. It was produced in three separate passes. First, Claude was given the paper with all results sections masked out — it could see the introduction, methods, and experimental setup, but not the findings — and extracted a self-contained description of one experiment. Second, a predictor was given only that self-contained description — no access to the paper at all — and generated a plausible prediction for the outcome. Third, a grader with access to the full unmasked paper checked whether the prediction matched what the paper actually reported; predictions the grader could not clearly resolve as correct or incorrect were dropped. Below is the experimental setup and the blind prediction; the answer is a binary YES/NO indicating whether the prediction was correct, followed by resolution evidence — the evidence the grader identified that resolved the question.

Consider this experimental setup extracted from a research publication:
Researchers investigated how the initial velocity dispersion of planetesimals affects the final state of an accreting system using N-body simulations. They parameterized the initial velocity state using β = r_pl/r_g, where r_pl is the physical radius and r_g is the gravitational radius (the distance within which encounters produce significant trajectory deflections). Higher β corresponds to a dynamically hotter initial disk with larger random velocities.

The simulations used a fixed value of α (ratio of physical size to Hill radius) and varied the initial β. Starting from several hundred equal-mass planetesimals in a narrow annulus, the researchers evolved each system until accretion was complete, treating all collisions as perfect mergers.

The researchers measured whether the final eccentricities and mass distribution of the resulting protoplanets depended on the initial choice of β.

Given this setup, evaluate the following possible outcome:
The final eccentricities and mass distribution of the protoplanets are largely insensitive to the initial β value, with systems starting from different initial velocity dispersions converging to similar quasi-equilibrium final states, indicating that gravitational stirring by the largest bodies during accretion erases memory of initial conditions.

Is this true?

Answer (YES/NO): NO